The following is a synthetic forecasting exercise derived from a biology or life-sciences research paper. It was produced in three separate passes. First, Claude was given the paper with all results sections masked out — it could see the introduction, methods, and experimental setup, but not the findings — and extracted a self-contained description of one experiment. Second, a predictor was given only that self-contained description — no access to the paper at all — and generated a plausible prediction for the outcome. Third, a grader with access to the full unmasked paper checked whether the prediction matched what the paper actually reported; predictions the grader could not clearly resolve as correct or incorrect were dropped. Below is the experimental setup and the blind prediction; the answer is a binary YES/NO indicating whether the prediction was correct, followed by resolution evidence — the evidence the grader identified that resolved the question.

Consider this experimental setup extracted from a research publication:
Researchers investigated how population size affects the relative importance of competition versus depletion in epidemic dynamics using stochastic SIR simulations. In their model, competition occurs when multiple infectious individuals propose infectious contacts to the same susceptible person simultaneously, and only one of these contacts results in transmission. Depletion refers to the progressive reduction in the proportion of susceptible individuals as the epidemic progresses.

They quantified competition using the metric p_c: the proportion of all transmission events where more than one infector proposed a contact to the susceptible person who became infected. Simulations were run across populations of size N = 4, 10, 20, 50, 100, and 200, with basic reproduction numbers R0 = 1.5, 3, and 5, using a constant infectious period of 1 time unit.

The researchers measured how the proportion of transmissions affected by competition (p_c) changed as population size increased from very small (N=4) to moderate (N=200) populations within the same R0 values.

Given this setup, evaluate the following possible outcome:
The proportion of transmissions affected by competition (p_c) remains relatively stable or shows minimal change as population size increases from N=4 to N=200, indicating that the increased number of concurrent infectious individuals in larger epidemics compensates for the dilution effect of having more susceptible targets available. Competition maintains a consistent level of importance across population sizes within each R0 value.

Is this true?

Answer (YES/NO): YES